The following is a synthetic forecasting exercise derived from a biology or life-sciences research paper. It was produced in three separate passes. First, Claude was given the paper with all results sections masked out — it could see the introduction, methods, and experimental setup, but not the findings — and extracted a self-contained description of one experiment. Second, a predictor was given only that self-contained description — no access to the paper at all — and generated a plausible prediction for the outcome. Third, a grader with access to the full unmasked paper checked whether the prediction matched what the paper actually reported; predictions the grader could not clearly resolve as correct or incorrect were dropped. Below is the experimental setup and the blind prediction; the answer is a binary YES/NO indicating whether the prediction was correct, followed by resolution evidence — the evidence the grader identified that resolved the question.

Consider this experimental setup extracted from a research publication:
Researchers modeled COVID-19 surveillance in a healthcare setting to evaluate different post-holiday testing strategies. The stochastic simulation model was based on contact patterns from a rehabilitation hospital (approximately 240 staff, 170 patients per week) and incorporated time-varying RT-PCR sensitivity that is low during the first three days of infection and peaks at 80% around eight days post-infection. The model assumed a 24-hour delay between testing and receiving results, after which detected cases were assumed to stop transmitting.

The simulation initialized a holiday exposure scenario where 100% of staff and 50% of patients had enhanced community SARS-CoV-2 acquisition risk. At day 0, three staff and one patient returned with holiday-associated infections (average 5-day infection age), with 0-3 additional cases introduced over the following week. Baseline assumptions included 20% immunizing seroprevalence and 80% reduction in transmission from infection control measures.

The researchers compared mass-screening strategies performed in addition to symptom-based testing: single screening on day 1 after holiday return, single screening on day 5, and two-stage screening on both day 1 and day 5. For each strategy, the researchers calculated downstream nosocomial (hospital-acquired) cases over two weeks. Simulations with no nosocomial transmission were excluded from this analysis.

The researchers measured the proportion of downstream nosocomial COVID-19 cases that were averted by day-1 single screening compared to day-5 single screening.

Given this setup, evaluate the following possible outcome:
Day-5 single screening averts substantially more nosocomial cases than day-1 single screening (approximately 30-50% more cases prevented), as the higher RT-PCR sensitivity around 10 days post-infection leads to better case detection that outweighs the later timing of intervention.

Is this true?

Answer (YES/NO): NO